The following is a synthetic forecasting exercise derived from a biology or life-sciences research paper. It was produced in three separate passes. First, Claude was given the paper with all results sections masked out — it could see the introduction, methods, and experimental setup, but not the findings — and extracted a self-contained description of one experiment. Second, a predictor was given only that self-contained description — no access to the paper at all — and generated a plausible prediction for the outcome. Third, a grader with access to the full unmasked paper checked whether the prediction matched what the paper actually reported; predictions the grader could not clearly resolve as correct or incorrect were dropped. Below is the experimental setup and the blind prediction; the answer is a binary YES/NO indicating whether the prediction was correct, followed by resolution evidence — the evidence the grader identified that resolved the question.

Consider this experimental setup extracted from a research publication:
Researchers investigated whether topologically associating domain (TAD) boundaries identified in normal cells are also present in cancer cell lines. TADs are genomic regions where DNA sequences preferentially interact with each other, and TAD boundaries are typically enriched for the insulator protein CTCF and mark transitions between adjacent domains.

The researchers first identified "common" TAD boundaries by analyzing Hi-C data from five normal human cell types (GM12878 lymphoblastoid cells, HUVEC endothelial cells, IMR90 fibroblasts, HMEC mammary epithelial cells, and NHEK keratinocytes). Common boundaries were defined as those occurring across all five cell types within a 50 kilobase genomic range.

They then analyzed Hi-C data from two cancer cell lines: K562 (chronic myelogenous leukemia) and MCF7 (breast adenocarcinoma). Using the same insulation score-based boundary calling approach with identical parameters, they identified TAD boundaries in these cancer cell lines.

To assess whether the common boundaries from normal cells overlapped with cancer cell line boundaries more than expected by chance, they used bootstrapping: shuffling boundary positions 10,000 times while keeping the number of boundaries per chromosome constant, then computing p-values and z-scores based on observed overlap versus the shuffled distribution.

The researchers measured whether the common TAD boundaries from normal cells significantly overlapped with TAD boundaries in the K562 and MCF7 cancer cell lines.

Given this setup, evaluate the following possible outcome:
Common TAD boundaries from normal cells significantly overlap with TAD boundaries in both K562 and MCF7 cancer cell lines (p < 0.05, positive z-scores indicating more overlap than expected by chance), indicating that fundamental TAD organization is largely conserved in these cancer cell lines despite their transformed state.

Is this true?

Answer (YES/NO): YES